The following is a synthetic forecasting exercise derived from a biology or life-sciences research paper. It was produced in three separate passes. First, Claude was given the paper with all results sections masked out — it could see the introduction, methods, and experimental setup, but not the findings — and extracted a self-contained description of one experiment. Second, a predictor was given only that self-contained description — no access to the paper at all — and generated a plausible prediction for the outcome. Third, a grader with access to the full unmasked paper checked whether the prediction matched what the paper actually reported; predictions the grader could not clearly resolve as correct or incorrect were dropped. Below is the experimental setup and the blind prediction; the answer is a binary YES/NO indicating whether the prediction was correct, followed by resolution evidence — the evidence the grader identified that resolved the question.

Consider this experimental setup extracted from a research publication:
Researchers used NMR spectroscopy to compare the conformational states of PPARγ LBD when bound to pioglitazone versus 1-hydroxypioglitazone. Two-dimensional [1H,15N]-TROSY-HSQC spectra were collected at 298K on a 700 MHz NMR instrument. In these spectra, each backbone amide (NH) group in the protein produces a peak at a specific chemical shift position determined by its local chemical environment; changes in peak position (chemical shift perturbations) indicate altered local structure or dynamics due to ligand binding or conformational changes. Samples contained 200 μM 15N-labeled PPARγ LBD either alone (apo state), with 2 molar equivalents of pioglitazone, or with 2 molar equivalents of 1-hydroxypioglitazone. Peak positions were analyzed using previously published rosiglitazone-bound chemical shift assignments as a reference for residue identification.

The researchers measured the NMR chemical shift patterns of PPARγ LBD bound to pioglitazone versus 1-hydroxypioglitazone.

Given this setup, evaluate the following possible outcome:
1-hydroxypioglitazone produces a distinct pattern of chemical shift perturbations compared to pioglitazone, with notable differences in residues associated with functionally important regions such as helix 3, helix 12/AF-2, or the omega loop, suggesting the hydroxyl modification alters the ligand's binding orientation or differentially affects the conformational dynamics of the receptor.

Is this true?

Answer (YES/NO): YES